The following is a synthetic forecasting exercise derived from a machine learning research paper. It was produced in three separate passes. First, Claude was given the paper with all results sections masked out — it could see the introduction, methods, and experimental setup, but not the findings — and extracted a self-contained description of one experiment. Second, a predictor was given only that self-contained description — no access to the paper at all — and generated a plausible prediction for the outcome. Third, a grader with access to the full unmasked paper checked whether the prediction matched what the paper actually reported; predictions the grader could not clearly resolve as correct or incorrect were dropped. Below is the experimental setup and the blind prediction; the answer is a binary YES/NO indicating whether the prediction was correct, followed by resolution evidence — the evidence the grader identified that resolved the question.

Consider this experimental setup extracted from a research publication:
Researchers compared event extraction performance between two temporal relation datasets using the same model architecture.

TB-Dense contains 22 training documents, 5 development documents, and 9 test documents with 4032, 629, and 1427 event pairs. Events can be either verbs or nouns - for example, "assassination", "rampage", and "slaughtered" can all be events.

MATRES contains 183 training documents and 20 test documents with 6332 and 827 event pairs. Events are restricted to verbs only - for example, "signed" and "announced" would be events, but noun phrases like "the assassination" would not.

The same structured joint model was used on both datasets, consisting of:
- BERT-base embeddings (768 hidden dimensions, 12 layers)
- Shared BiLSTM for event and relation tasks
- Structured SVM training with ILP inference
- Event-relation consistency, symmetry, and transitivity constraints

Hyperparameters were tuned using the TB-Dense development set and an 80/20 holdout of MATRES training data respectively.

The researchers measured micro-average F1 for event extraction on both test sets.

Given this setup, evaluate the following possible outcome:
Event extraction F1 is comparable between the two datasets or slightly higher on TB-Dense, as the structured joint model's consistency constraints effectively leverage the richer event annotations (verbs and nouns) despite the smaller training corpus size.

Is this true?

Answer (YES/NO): YES